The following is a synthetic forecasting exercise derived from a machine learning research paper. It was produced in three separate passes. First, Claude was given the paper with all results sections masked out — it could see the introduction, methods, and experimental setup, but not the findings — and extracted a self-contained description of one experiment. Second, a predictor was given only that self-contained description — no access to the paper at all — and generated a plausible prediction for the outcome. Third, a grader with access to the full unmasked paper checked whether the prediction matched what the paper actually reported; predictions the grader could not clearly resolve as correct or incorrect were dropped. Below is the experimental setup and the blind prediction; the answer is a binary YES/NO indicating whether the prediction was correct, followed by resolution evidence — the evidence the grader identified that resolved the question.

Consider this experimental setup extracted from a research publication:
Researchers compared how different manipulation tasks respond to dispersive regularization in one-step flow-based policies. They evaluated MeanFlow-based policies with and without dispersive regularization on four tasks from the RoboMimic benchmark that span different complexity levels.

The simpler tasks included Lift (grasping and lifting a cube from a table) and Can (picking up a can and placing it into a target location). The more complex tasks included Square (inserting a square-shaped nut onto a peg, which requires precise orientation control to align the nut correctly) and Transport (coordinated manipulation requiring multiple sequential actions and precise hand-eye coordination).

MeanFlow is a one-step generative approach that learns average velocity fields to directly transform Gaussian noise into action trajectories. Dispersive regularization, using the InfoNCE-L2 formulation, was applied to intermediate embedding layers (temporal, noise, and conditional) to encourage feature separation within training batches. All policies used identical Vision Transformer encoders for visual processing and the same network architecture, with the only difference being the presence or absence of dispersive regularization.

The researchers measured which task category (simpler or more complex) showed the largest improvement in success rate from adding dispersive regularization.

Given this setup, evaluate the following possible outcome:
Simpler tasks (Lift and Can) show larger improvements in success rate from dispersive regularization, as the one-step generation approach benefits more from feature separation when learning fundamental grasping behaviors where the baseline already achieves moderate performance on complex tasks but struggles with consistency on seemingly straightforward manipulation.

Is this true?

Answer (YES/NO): NO